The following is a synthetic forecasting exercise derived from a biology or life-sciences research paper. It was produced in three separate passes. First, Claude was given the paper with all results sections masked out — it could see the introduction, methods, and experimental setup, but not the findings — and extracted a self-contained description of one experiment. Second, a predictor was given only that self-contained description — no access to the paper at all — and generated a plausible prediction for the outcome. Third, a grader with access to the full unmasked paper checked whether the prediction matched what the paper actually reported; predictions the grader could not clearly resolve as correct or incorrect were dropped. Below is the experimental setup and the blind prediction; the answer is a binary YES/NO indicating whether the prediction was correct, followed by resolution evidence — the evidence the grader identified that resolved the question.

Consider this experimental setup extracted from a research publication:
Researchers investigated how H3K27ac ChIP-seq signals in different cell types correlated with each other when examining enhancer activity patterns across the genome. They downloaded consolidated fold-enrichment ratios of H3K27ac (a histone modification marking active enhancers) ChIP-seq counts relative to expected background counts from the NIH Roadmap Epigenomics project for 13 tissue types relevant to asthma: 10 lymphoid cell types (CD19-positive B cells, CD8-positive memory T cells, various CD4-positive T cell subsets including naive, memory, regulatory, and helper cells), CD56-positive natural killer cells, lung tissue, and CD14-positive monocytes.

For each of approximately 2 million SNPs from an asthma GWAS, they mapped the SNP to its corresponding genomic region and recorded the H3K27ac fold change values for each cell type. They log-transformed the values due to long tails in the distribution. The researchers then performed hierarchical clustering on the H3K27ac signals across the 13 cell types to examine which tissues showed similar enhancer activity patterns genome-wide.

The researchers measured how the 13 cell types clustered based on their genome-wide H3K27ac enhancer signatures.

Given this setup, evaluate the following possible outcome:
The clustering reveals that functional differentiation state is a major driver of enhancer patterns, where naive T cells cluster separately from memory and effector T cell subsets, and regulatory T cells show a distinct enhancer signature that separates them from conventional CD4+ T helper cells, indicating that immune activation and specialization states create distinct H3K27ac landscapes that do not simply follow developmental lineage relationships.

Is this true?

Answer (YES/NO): NO